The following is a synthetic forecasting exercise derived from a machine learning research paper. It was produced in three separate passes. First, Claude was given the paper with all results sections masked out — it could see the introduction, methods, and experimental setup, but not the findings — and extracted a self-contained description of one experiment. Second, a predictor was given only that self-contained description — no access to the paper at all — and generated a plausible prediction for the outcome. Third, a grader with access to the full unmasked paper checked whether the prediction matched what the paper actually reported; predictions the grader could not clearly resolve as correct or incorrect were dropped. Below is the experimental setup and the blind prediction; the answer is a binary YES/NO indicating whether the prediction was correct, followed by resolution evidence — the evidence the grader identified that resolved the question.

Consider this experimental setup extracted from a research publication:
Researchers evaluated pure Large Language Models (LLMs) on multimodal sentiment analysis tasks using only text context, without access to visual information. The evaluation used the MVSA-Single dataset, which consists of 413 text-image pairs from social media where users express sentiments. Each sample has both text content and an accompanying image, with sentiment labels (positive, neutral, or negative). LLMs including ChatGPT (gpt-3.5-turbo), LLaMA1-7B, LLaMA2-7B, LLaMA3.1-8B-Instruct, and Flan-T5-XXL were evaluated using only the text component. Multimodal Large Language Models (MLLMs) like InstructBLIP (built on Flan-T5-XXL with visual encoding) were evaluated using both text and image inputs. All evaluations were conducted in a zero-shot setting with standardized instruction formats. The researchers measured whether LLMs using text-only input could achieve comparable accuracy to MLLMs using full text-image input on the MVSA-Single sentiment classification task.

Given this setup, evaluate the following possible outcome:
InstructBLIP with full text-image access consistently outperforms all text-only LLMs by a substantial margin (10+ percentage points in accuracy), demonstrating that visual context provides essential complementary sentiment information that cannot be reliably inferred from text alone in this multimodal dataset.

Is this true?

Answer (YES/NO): NO